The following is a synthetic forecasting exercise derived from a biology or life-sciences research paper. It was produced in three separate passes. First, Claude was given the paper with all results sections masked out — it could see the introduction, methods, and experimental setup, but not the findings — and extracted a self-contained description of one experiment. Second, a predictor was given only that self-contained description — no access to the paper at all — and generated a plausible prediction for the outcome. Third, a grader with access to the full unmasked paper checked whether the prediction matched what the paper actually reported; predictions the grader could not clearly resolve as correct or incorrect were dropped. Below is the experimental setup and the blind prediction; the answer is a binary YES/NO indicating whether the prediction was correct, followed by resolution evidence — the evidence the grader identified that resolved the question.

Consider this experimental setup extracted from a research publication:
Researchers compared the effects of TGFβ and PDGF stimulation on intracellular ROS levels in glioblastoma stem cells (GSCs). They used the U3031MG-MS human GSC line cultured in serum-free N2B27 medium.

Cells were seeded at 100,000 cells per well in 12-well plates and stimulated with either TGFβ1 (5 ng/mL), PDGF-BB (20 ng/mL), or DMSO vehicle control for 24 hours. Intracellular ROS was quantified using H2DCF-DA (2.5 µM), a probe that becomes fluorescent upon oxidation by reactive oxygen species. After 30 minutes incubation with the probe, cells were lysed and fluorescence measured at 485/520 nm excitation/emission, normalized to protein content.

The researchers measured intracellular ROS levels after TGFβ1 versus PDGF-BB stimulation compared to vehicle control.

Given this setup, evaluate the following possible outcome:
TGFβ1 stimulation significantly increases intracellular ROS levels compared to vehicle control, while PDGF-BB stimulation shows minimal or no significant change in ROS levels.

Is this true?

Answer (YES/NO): NO